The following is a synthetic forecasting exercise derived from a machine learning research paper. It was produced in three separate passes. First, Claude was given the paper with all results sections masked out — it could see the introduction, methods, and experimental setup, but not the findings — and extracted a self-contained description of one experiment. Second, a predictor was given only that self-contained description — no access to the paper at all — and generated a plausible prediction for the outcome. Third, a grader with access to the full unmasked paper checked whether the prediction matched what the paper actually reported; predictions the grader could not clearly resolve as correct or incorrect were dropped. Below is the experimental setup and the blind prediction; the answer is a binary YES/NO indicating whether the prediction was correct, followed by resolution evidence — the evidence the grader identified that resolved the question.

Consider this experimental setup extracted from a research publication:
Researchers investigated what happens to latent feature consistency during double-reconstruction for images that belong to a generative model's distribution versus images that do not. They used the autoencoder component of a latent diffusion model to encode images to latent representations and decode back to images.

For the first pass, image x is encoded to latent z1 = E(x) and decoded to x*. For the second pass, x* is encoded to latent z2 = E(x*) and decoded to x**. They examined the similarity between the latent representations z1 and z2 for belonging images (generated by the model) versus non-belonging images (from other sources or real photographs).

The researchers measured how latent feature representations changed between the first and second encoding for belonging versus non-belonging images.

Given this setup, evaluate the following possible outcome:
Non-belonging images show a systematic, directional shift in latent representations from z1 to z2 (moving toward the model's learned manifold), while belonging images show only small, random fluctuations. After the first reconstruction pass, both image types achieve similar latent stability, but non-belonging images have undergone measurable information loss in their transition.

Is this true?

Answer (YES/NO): NO